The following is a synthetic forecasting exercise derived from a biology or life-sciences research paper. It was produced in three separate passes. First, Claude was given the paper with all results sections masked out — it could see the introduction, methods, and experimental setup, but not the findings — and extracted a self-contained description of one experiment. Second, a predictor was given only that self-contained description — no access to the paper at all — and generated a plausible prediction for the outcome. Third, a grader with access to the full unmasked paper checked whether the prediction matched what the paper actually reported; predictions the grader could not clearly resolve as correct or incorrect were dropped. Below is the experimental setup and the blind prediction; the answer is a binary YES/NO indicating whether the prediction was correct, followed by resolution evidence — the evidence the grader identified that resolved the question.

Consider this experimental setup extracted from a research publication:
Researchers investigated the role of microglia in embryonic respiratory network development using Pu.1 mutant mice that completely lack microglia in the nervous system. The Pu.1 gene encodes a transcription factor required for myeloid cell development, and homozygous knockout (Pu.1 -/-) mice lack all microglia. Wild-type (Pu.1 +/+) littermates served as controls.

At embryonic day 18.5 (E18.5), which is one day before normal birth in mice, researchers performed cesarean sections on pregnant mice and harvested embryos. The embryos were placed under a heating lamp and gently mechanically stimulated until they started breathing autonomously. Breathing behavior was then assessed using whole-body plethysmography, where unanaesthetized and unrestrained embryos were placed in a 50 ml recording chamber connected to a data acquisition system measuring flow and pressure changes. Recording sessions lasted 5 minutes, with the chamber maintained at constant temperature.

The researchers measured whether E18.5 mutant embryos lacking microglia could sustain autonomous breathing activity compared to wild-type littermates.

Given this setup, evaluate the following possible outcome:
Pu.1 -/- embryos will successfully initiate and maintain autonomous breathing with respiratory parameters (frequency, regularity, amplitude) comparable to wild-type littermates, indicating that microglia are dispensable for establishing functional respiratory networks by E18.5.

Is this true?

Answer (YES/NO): NO